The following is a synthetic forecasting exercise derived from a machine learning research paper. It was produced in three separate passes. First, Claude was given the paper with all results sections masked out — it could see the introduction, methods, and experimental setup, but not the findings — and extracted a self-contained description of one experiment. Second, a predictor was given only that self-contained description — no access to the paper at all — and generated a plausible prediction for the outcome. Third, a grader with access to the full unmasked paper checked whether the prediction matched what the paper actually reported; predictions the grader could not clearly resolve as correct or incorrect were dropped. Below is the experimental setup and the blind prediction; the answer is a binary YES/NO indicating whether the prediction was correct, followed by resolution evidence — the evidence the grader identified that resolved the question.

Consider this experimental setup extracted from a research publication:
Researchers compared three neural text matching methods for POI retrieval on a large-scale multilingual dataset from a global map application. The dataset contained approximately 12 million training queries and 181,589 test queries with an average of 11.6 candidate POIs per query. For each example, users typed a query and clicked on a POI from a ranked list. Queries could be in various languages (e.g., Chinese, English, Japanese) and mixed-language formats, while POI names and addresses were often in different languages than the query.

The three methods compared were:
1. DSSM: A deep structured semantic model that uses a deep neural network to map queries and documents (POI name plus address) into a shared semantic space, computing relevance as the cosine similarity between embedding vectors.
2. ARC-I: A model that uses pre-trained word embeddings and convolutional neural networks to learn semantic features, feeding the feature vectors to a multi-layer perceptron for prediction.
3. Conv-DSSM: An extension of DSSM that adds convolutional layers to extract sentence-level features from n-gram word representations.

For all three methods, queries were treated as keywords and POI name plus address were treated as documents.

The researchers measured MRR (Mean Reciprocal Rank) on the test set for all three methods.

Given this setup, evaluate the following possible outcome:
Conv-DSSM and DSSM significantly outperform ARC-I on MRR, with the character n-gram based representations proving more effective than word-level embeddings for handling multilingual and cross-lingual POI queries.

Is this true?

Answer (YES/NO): NO